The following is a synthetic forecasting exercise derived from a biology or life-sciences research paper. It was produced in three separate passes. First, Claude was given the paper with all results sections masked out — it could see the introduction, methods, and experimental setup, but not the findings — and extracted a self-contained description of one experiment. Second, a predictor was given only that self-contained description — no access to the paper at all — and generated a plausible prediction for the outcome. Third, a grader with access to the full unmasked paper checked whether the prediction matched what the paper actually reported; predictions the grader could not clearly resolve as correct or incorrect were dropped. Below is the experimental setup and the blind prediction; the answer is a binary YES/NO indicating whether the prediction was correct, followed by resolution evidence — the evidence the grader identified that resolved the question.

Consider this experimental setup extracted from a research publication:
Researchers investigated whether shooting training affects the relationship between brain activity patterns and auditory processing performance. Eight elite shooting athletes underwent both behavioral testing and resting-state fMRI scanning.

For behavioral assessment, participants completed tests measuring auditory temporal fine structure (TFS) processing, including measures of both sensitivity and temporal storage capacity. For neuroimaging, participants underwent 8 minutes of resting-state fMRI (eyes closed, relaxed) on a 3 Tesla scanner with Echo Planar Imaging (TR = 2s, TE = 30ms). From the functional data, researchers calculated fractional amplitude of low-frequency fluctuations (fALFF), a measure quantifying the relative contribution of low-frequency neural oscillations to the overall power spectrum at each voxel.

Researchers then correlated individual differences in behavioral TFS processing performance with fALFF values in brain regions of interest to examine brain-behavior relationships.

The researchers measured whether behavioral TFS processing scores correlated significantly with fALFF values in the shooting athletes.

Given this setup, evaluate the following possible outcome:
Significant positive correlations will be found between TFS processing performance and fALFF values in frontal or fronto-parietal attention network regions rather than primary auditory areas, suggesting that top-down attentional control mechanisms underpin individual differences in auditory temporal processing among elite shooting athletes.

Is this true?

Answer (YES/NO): NO